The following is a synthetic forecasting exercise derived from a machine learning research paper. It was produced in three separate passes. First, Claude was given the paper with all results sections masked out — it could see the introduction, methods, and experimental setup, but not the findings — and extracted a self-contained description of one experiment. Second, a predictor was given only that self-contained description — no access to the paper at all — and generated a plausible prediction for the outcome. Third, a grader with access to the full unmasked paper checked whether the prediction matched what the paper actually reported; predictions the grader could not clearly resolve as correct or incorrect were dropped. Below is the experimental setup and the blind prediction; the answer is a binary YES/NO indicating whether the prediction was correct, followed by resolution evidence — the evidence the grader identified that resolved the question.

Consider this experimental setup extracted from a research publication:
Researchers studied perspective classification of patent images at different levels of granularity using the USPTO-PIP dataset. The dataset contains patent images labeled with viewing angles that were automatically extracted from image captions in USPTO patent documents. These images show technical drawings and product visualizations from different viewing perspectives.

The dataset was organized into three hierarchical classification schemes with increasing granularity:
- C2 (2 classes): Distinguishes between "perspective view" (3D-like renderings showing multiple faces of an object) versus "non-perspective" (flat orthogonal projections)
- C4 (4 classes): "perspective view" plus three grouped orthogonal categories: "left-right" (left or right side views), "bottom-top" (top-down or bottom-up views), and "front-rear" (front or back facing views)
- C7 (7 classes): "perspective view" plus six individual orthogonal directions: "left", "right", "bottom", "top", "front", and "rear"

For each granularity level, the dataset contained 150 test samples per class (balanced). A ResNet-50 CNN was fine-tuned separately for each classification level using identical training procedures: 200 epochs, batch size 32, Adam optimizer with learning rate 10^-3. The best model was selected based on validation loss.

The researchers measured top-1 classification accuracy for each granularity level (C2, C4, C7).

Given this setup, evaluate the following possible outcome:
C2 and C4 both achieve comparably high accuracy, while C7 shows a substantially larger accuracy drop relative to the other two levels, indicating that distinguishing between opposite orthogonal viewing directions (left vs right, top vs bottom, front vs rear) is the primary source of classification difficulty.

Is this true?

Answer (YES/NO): NO